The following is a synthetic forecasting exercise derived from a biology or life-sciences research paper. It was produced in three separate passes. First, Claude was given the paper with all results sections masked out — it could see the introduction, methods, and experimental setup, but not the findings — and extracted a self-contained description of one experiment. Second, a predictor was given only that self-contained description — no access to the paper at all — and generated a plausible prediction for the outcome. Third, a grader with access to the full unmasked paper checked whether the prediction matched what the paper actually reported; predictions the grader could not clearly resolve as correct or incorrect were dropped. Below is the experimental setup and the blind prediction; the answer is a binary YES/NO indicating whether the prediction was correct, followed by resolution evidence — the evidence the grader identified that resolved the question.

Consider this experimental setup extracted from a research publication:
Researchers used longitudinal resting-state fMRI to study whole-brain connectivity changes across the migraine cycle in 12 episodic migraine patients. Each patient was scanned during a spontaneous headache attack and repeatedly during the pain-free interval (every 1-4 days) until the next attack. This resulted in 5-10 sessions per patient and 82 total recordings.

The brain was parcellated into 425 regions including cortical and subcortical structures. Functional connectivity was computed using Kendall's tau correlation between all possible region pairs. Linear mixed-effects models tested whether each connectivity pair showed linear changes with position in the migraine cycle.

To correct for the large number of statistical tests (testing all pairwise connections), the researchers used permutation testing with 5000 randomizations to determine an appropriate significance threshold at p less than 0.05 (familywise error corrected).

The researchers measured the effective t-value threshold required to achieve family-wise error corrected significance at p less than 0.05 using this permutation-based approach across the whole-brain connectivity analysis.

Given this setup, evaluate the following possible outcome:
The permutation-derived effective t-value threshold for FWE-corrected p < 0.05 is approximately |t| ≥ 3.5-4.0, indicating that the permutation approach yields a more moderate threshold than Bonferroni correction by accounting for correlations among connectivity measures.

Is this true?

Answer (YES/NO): NO